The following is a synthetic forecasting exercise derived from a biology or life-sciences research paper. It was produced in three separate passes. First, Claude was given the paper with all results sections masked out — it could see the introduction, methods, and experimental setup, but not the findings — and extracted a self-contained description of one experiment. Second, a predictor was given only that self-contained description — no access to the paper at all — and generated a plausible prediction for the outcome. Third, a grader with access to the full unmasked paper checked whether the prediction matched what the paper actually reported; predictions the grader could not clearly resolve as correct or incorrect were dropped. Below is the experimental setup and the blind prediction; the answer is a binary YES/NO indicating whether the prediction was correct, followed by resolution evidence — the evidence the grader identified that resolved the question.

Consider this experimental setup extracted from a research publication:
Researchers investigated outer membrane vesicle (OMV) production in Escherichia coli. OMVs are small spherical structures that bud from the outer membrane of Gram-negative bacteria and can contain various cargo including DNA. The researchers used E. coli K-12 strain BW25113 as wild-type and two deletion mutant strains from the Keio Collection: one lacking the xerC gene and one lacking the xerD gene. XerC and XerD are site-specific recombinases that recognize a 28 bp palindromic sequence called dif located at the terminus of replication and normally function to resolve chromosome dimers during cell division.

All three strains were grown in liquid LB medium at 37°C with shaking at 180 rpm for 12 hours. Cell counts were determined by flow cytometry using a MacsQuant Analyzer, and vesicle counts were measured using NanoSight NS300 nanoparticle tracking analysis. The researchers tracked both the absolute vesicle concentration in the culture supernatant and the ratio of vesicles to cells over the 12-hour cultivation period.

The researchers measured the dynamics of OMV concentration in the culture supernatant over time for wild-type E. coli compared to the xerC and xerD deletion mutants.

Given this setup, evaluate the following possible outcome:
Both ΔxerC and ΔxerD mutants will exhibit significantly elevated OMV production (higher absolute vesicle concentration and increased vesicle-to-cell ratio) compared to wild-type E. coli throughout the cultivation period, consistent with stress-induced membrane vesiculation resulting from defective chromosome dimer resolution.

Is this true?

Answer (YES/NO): NO